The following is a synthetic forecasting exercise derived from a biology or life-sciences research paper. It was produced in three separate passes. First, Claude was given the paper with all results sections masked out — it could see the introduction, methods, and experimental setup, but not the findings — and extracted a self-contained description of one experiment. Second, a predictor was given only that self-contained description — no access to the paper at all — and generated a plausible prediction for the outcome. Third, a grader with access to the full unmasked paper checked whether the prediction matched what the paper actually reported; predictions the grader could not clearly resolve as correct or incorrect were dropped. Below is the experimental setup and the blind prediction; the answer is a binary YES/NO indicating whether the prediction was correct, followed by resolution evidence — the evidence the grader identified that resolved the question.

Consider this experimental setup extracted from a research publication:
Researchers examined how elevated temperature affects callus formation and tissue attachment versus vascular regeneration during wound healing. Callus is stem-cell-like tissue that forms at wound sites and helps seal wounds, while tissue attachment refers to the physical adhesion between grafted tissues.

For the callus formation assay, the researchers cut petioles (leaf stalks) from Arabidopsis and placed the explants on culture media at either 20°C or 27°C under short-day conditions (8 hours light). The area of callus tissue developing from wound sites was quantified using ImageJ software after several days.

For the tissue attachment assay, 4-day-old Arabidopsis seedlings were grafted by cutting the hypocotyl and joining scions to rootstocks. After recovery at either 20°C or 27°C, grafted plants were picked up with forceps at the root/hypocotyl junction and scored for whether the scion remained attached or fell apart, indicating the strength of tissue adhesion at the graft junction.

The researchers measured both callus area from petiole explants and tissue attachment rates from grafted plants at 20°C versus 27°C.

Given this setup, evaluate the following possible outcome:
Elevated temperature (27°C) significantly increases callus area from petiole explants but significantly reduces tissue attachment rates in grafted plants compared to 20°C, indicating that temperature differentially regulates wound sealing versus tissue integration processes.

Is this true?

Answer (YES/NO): NO